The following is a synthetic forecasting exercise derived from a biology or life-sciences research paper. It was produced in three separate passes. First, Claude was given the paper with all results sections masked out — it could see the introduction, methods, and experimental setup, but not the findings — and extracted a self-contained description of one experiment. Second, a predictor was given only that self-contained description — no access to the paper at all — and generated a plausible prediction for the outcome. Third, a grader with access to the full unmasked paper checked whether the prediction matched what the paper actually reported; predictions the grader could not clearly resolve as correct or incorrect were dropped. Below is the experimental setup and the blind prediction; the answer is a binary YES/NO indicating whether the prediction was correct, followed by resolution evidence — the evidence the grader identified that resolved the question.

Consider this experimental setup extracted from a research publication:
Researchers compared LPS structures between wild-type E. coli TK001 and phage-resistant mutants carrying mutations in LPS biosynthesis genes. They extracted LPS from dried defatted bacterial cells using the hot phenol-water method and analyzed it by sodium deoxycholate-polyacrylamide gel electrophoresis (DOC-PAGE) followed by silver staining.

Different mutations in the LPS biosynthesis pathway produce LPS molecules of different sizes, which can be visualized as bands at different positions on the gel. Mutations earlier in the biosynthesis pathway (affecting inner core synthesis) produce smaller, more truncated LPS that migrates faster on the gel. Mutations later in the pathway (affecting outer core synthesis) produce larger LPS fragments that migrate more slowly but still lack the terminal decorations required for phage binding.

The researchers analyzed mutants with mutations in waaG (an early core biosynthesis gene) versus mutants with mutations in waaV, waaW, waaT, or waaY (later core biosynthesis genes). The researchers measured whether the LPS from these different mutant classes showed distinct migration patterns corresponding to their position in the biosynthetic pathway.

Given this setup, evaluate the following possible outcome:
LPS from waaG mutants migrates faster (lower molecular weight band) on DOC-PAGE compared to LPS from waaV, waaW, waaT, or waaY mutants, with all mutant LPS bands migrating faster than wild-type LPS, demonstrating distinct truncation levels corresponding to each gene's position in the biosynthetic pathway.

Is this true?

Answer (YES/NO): NO